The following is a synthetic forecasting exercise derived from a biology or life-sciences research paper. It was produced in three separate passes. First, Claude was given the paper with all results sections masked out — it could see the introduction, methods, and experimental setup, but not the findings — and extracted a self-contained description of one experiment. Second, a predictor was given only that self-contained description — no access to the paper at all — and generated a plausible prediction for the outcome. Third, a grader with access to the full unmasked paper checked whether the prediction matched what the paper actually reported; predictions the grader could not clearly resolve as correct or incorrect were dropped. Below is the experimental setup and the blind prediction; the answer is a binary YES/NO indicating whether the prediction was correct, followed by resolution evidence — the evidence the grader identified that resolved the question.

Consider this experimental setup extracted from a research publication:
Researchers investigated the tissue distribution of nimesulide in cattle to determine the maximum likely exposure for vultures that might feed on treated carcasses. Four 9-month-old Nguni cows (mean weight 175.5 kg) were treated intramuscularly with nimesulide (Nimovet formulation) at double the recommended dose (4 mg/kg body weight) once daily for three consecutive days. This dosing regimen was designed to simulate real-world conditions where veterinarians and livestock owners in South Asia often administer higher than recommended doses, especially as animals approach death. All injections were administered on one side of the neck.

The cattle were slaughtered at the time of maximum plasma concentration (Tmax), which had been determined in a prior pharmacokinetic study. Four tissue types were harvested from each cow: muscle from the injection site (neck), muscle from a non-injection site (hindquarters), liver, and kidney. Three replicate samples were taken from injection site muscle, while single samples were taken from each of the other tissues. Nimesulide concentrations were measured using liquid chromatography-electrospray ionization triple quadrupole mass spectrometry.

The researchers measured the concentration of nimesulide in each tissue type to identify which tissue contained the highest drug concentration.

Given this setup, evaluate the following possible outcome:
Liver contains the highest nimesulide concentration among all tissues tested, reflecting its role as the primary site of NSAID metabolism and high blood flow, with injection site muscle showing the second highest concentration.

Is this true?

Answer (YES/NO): NO